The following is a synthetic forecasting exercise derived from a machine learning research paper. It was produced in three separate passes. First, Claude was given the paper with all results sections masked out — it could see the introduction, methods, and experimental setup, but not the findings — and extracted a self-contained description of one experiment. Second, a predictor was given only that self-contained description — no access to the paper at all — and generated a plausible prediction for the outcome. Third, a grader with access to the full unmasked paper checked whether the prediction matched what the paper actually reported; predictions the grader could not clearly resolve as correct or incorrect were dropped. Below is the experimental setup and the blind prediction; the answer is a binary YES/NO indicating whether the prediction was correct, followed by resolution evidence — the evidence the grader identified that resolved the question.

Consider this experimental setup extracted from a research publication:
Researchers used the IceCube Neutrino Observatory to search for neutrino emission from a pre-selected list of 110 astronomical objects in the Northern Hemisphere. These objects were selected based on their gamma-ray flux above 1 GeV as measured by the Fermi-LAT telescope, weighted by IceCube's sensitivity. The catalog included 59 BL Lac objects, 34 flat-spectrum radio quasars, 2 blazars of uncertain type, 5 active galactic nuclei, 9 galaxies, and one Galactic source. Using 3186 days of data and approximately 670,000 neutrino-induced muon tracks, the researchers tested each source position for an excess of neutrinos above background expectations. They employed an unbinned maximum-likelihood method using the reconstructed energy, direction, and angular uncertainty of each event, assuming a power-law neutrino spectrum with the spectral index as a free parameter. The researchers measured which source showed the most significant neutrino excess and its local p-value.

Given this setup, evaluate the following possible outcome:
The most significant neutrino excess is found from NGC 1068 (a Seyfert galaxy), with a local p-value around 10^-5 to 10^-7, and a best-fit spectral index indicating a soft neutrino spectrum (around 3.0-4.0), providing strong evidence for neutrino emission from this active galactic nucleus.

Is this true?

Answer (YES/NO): YES